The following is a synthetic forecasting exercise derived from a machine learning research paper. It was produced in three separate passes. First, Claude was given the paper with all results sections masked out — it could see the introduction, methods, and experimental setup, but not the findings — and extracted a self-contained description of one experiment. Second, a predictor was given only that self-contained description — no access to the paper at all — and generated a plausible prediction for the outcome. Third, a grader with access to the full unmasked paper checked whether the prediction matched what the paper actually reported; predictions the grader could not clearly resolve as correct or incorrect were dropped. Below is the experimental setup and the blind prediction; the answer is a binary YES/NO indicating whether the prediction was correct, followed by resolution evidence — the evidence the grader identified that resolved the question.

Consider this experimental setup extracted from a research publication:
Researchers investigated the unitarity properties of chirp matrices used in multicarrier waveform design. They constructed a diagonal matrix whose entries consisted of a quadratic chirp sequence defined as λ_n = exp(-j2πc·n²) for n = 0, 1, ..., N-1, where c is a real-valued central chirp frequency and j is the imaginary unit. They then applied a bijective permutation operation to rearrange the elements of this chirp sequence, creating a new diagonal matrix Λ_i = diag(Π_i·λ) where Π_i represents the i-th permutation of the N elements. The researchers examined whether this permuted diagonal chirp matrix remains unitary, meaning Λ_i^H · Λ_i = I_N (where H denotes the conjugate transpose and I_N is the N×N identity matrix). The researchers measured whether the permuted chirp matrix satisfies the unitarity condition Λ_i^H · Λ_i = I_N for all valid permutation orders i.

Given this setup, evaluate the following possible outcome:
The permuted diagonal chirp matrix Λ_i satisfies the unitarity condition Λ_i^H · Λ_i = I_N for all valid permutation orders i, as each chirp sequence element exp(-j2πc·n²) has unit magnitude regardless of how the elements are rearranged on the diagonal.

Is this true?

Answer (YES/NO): YES